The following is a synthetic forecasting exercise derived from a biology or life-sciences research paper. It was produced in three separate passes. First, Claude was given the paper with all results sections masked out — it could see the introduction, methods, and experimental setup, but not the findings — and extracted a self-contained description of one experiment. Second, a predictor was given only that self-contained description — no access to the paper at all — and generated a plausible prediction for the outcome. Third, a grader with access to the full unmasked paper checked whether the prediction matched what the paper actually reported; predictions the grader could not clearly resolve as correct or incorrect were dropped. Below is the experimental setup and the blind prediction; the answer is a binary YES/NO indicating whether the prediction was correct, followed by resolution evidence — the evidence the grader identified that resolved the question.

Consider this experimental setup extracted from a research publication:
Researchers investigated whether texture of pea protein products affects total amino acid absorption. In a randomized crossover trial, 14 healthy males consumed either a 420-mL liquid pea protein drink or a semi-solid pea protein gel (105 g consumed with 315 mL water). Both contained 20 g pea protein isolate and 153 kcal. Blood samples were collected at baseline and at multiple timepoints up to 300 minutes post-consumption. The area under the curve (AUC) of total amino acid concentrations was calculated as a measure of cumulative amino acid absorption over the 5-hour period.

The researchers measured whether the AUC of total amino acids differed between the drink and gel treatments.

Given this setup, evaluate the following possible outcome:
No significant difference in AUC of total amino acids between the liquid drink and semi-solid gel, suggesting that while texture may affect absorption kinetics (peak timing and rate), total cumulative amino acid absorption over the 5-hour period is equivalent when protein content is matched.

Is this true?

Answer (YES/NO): YES